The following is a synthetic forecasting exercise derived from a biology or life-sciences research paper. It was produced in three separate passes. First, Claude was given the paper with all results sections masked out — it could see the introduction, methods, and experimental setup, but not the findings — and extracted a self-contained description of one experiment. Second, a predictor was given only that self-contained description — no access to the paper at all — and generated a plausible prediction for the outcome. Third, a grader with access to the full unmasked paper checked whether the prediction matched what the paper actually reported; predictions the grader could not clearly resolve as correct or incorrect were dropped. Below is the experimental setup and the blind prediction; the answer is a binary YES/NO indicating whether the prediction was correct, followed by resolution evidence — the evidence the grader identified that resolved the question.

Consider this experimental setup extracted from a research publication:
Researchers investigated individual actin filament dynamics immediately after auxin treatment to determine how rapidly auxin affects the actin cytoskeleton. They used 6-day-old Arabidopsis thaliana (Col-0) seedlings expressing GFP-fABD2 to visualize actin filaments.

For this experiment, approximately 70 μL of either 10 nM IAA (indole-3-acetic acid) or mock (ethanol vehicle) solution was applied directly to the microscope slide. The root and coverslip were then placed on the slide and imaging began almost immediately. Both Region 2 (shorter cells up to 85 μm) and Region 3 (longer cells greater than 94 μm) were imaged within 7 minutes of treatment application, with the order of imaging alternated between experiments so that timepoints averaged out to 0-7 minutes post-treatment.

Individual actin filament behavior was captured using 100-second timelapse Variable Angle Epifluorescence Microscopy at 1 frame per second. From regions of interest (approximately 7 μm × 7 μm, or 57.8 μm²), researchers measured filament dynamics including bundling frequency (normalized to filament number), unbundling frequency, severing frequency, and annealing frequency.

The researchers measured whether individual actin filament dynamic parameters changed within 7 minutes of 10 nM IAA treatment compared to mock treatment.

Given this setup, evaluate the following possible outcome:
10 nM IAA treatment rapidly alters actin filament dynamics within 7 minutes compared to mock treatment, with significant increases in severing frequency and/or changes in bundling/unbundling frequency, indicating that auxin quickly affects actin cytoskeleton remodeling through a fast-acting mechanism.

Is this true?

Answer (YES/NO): YES